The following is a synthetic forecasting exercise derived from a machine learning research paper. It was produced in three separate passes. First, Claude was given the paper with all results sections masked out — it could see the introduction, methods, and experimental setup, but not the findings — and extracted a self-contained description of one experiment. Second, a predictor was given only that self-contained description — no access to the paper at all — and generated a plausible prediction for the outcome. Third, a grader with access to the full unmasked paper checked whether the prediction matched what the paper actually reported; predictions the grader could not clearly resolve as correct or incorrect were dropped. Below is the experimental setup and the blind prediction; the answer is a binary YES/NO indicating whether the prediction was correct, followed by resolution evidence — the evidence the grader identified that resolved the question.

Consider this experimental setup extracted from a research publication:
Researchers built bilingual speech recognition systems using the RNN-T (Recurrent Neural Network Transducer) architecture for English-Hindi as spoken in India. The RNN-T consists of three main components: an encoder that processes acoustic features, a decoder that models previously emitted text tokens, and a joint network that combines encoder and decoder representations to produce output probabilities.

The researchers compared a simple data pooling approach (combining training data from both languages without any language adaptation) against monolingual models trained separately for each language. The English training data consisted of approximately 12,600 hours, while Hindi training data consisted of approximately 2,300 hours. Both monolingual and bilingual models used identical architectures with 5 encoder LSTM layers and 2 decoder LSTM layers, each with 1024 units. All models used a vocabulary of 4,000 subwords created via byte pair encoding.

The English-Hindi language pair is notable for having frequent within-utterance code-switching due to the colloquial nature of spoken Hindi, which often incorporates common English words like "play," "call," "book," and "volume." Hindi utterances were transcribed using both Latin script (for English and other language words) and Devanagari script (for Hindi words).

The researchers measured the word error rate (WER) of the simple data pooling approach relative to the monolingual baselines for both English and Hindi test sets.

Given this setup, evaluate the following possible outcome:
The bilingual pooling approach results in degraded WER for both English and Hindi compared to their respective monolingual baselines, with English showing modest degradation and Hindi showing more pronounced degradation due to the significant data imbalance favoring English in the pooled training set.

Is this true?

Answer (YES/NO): NO